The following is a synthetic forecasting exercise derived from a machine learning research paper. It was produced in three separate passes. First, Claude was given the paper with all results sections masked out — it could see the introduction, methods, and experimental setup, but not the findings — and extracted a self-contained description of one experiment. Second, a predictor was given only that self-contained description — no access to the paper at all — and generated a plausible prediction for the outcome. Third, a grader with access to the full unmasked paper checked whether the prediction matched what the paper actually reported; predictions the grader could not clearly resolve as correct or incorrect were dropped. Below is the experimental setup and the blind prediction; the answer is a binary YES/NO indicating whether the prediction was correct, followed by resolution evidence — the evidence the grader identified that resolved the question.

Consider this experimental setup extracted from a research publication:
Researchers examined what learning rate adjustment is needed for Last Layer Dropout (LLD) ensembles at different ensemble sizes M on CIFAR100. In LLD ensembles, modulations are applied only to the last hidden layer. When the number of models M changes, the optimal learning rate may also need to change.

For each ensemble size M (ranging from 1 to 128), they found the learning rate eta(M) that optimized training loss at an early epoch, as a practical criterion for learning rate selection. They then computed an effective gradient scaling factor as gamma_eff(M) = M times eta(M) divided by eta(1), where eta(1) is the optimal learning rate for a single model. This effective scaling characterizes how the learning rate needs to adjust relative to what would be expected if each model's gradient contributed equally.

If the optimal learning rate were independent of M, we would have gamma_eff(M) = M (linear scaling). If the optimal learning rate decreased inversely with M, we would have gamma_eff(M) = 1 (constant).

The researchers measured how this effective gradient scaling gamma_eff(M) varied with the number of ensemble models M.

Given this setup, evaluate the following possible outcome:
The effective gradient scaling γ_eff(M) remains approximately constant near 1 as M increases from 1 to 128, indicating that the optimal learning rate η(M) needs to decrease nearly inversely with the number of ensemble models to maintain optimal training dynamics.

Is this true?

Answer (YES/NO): NO